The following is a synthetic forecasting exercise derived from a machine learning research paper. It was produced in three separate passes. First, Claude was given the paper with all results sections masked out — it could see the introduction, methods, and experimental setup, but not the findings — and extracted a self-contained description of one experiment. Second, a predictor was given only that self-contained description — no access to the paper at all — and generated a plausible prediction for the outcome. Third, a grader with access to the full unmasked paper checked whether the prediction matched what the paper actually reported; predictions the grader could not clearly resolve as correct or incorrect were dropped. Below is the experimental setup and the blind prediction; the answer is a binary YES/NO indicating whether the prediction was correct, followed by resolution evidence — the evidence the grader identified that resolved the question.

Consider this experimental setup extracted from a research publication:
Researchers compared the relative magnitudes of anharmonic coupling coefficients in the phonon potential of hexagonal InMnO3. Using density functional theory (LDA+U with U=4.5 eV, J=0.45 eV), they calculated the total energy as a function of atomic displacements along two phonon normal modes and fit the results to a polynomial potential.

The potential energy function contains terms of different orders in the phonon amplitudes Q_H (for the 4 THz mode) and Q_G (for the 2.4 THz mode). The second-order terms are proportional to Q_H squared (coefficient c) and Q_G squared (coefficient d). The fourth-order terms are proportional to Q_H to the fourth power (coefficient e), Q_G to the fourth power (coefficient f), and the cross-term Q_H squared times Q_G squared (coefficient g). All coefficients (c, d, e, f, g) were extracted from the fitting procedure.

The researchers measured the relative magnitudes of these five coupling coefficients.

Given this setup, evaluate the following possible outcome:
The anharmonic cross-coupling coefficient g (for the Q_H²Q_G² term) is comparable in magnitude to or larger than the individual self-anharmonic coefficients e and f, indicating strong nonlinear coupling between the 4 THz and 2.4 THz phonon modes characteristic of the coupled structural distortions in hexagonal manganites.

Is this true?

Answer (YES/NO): NO